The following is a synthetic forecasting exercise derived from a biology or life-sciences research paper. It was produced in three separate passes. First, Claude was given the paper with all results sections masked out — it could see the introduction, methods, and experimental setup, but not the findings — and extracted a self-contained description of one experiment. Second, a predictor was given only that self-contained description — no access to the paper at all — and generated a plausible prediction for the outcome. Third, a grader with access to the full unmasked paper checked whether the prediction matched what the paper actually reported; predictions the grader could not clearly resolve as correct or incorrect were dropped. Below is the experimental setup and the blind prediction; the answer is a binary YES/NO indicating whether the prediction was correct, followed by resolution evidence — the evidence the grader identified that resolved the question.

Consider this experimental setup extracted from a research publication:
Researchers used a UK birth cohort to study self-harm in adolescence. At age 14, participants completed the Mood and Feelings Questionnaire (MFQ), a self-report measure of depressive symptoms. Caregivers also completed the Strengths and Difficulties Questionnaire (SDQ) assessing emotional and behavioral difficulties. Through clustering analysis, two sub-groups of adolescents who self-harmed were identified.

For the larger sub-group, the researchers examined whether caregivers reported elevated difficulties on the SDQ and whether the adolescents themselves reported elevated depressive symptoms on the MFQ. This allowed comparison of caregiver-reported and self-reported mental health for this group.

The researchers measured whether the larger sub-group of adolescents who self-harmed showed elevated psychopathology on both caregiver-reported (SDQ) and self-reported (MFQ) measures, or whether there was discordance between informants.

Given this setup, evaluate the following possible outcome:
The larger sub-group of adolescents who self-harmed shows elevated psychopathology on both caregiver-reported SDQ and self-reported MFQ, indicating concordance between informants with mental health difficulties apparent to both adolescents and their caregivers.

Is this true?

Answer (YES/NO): NO